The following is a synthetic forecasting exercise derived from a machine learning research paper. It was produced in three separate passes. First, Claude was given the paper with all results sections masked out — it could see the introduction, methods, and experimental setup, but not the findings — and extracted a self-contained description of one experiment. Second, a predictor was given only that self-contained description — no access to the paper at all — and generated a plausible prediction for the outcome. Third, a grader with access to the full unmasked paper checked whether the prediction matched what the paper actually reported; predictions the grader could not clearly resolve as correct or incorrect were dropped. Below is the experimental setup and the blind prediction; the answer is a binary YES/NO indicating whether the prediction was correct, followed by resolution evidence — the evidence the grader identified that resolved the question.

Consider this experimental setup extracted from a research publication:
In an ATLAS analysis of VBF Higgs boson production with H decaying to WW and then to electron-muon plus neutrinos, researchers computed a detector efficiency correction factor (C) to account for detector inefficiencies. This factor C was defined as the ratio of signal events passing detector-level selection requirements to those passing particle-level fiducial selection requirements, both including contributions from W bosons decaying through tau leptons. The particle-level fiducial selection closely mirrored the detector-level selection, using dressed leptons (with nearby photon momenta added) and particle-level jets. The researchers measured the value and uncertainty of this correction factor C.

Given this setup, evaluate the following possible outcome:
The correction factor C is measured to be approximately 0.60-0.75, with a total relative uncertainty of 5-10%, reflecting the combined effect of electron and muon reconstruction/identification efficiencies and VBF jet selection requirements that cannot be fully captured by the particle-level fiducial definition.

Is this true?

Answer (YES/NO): NO